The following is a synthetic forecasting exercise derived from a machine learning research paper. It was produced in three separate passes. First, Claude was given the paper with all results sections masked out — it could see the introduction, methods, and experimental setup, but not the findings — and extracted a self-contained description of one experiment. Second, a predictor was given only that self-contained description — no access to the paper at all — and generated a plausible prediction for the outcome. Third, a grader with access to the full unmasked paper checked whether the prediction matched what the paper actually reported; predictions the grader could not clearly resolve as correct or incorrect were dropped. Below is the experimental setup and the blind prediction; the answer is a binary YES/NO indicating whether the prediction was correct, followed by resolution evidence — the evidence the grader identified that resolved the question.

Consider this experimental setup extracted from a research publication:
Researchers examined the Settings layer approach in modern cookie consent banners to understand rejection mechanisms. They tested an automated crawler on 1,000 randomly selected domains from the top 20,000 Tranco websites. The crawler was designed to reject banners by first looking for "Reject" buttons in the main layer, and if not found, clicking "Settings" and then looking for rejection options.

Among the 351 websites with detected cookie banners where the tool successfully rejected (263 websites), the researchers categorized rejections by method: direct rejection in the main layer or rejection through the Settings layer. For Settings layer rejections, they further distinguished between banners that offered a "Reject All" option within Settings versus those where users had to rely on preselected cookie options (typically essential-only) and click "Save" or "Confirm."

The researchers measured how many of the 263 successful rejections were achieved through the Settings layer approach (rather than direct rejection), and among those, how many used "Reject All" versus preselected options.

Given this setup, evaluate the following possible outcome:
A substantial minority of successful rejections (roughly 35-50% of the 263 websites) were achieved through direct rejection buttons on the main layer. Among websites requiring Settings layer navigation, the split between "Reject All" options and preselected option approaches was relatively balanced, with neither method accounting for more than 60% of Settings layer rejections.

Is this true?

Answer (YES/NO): NO